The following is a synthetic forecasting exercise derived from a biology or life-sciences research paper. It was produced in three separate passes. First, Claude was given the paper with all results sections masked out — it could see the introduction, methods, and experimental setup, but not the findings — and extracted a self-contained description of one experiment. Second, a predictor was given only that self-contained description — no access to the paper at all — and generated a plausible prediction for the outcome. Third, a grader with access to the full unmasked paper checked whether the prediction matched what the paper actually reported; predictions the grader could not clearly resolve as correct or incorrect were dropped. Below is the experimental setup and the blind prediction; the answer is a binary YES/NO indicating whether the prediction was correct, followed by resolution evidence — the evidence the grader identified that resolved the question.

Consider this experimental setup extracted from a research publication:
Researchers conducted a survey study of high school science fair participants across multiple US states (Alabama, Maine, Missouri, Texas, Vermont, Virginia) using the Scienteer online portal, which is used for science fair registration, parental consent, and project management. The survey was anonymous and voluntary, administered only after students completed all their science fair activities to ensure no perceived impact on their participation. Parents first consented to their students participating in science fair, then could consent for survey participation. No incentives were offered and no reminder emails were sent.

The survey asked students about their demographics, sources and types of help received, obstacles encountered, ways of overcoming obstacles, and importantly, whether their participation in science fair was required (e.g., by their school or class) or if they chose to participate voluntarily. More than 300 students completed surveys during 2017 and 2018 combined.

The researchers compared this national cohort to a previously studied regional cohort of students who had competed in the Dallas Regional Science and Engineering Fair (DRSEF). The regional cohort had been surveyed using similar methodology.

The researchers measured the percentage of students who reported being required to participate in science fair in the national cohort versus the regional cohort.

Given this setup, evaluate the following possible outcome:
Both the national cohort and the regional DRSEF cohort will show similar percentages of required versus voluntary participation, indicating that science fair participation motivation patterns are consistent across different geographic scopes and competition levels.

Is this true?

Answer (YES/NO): NO